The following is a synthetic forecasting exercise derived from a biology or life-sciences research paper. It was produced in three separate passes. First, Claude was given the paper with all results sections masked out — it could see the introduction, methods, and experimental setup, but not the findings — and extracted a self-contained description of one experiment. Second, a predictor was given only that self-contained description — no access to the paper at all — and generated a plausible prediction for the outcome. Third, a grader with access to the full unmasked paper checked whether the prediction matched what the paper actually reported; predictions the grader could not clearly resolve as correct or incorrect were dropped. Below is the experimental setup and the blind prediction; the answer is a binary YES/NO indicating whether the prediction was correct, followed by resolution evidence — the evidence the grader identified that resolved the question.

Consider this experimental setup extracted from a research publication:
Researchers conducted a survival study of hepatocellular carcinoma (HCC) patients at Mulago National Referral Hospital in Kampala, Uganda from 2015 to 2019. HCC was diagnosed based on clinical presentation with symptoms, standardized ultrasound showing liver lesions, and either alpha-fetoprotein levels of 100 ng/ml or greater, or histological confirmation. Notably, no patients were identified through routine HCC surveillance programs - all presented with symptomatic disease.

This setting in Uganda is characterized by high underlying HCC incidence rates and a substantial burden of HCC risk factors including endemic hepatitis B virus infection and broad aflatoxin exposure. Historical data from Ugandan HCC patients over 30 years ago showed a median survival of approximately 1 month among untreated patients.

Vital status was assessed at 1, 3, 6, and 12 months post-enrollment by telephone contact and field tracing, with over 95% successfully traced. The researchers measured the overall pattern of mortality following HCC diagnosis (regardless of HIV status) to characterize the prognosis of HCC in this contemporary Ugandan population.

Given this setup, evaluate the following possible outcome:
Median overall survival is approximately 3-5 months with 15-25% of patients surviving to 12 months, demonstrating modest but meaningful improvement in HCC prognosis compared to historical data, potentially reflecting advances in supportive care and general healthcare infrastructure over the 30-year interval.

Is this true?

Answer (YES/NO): NO